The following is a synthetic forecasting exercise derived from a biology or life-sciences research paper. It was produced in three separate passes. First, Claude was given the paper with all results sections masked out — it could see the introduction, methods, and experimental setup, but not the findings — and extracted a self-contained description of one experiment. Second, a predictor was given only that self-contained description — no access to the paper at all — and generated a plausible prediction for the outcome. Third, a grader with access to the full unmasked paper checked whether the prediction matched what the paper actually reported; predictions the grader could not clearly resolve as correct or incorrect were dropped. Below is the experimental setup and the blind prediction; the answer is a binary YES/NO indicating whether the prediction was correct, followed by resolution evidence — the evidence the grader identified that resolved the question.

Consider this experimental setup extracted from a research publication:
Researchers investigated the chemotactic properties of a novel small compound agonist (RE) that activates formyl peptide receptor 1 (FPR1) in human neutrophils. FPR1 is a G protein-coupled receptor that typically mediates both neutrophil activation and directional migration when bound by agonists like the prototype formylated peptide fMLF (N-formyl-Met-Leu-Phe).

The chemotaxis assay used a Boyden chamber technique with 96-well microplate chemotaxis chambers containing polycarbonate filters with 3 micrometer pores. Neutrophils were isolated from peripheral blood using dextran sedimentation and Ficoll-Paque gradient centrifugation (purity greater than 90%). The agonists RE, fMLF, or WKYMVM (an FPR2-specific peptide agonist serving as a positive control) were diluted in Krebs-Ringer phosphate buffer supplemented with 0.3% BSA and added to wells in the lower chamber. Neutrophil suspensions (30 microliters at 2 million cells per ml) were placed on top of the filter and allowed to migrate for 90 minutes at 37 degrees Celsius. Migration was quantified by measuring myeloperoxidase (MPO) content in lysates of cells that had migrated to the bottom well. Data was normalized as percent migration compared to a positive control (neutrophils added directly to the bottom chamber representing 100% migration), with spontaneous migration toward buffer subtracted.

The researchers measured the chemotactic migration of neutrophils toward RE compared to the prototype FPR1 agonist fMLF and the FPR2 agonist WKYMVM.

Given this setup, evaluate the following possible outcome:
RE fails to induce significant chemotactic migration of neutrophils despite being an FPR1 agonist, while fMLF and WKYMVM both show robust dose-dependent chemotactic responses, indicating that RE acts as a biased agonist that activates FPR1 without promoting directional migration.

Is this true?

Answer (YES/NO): NO